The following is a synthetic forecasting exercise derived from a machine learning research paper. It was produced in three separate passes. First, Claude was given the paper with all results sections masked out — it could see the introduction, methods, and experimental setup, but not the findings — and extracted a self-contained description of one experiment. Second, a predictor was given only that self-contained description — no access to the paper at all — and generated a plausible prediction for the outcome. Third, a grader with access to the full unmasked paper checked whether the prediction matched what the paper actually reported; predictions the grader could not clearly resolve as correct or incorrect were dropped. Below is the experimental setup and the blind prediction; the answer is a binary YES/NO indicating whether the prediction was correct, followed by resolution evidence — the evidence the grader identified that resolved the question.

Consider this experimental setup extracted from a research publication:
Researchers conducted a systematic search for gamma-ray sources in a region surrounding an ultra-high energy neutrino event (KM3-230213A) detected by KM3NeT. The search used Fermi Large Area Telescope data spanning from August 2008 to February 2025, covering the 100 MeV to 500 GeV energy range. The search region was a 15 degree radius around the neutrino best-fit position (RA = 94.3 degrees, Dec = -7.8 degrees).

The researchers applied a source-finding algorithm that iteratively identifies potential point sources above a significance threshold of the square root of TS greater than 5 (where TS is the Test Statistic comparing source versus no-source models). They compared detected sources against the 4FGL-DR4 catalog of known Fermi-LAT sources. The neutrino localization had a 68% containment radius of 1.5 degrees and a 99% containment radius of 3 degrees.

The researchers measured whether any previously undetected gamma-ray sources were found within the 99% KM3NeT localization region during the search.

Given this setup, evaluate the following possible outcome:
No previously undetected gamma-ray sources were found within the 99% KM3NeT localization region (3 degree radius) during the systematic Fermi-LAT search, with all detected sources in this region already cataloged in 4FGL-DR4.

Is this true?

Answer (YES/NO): NO